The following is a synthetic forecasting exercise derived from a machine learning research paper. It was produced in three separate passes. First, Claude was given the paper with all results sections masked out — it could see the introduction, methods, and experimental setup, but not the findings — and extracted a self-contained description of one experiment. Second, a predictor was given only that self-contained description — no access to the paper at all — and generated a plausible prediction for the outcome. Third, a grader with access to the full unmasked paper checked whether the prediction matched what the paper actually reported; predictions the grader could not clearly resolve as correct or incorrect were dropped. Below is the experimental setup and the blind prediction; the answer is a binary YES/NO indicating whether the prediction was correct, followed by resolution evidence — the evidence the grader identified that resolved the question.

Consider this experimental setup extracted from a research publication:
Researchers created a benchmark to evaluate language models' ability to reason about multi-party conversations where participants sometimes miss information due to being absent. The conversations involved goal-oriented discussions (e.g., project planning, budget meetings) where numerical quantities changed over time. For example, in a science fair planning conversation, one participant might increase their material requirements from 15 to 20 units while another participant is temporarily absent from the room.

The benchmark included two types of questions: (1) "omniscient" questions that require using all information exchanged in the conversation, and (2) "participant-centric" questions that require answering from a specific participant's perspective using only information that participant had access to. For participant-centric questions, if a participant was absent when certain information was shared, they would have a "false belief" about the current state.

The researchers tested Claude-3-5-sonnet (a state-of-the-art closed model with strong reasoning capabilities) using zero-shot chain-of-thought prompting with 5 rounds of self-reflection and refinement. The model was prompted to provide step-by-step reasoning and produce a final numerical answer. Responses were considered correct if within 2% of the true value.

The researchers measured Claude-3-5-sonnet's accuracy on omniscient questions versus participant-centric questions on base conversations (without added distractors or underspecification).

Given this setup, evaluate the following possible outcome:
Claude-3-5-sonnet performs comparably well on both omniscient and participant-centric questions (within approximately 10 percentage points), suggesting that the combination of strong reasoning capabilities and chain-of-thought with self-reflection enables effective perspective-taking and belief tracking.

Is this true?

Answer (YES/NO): NO